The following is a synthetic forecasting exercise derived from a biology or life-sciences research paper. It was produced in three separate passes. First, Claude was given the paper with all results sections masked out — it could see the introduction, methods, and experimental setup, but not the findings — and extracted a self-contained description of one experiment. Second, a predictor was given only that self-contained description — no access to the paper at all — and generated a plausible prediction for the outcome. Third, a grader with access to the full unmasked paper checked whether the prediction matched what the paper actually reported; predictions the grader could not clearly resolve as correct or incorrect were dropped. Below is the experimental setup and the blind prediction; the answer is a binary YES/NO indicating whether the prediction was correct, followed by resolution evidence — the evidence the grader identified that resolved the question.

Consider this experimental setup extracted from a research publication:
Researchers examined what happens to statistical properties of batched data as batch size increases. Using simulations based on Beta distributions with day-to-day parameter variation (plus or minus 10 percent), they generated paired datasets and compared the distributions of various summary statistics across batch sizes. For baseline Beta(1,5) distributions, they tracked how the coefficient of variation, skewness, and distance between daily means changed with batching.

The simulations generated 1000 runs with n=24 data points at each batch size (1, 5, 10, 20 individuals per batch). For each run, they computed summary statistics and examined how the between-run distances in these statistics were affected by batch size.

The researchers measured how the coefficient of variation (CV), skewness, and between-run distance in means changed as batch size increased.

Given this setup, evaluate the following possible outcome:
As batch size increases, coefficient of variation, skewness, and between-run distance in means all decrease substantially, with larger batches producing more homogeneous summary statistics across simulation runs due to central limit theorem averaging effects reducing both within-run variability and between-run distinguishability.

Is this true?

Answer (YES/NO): NO